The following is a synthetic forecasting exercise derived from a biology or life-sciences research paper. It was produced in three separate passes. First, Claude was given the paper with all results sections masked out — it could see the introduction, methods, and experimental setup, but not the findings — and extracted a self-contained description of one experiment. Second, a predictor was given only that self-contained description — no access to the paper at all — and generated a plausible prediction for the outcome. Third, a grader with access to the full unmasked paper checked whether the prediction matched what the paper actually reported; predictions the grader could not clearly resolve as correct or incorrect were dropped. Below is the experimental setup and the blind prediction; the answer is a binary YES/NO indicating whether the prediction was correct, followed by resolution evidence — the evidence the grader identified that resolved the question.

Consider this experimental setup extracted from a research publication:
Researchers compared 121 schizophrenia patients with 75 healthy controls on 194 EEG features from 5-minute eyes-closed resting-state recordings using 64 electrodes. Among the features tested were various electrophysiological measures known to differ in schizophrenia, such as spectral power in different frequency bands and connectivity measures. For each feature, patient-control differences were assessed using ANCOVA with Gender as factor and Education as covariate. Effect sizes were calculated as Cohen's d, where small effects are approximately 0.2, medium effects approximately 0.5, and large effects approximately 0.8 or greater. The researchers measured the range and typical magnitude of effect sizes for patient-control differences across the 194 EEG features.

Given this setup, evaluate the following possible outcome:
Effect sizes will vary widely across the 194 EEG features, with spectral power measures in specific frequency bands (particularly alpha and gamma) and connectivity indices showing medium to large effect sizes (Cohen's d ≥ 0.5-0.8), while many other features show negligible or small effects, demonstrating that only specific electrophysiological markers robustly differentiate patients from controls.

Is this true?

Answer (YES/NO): NO